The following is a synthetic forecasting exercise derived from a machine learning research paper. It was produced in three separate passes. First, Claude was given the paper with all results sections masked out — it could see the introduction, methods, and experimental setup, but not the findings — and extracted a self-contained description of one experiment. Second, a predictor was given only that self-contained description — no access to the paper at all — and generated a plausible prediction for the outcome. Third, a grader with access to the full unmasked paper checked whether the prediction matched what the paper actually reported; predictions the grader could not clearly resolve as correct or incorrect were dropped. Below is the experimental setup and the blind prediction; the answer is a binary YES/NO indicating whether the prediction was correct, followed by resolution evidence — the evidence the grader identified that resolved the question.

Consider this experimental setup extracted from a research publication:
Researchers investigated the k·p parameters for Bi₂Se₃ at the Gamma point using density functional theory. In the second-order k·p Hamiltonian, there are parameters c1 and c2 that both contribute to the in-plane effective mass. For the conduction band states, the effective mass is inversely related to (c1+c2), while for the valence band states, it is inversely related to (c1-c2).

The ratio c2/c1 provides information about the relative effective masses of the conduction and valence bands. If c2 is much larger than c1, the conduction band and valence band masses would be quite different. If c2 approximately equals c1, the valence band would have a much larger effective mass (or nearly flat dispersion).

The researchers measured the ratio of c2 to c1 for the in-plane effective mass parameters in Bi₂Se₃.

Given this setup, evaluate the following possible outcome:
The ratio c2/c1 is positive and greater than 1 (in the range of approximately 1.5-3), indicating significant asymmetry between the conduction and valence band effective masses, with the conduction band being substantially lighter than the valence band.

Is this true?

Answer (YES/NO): YES